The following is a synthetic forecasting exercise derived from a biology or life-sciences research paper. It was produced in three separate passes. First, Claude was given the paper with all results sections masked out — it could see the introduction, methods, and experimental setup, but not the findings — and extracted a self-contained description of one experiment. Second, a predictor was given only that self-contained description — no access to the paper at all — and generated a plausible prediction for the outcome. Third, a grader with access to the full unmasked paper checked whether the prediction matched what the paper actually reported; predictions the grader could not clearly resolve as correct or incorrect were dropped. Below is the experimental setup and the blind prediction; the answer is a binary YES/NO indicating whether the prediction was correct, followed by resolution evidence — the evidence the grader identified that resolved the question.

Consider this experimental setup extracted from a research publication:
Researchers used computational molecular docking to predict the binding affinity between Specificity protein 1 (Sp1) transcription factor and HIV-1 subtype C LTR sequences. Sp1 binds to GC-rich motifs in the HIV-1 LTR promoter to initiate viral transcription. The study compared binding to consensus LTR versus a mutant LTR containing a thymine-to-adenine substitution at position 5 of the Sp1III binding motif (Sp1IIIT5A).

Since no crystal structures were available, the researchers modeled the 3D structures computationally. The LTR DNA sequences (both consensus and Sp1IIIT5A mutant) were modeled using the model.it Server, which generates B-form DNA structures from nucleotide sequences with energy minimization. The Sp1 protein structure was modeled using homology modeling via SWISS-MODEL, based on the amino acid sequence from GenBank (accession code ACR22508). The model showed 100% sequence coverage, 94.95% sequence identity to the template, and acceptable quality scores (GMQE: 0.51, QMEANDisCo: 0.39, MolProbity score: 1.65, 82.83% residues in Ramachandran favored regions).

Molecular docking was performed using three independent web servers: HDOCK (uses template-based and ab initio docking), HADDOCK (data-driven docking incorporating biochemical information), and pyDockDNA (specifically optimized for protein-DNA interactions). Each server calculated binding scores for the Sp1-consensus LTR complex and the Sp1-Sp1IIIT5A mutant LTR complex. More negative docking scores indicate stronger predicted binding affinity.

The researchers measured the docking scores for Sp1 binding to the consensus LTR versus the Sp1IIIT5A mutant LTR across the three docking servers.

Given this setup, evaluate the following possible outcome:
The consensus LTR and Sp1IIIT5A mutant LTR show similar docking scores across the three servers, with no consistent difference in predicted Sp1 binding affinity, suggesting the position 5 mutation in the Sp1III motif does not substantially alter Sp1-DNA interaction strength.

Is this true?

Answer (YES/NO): NO